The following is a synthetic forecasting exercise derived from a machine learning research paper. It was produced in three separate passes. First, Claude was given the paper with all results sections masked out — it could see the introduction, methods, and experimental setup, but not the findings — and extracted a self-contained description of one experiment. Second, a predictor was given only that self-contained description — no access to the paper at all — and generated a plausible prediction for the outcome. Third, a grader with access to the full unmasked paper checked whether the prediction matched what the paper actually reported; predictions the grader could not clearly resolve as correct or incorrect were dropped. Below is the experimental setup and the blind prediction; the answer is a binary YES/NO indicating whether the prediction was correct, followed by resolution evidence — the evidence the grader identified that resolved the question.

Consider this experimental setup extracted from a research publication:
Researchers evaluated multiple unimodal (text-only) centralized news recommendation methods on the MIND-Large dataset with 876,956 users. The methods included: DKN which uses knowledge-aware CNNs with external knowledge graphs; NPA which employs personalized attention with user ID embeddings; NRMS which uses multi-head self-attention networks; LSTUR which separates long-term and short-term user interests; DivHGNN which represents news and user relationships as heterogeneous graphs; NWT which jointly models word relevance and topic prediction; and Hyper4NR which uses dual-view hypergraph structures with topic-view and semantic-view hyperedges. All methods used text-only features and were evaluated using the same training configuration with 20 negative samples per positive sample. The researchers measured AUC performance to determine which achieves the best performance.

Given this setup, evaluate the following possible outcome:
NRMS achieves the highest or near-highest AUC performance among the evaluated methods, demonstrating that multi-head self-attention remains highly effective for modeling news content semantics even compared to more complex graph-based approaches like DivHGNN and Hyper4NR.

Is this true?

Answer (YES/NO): NO